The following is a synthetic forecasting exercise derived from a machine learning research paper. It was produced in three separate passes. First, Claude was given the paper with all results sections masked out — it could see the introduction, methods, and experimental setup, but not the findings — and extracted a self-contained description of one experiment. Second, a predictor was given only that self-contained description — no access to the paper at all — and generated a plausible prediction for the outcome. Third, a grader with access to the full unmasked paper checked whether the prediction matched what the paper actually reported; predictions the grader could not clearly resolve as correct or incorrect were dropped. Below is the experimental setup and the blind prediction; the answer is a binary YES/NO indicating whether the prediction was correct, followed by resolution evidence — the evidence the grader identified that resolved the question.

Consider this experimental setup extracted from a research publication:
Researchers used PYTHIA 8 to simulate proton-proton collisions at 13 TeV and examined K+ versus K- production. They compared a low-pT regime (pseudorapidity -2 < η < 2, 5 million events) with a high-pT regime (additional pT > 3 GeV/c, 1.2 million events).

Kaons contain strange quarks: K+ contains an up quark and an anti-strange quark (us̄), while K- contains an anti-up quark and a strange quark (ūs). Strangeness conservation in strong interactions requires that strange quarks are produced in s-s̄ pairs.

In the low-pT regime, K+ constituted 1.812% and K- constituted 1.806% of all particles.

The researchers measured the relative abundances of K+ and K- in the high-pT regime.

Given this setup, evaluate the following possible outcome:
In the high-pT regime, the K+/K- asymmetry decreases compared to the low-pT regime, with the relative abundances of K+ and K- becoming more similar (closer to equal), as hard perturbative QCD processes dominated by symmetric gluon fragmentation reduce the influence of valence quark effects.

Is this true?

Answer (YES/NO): NO